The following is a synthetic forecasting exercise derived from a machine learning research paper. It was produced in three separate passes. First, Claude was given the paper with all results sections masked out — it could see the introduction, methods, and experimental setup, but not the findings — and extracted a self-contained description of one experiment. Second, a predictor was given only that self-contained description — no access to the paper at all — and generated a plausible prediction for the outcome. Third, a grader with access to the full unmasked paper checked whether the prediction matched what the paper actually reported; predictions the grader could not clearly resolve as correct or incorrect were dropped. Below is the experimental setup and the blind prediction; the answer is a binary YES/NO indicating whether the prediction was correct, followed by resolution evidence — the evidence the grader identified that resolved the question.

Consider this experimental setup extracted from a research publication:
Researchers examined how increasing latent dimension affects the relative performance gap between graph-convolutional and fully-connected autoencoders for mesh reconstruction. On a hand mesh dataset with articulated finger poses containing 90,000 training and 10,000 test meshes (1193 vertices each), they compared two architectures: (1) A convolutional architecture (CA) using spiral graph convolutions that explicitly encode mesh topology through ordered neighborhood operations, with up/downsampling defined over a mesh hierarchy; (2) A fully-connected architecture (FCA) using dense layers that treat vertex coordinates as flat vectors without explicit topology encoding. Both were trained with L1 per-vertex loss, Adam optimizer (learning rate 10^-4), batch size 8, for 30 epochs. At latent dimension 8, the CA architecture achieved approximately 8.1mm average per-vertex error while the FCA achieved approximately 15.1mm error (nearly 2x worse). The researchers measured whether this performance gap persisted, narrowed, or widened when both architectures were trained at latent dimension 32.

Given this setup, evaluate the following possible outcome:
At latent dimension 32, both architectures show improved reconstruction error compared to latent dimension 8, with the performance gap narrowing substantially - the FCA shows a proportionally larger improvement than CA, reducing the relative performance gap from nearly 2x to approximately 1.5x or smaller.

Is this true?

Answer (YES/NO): YES